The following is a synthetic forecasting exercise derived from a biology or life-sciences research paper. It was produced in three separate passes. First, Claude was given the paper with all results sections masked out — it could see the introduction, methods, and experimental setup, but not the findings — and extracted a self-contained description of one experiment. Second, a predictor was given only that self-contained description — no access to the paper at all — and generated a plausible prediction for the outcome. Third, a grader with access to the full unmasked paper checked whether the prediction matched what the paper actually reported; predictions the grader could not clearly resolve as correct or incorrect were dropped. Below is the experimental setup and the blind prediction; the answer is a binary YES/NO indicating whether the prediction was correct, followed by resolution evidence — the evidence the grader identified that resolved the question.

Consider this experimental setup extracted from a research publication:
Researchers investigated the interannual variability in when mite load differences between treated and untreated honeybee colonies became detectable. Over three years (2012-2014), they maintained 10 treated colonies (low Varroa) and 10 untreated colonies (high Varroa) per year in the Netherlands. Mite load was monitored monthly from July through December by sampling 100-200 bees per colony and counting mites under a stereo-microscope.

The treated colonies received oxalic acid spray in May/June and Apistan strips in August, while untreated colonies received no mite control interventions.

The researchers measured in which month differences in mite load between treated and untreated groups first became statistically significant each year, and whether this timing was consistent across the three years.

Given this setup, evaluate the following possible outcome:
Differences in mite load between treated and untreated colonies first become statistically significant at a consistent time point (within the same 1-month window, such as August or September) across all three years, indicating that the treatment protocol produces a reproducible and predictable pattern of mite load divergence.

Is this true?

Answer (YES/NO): NO